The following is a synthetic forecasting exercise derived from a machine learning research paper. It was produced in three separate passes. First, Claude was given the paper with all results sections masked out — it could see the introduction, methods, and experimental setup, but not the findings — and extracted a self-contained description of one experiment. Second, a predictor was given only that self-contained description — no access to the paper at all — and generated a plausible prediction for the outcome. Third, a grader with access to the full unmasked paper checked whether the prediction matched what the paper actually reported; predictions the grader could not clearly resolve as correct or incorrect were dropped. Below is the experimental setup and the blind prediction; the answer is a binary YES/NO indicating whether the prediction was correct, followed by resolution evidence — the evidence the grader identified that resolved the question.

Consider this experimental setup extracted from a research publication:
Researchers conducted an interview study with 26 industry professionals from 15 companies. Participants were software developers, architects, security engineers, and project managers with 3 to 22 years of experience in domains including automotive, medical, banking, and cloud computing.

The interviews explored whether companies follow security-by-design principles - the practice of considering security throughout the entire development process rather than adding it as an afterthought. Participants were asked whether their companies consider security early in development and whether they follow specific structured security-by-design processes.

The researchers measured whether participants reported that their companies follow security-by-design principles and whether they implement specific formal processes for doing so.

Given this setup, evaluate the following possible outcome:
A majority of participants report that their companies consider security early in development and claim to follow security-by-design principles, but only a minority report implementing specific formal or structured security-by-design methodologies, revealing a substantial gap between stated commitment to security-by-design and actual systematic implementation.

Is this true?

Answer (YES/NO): YES